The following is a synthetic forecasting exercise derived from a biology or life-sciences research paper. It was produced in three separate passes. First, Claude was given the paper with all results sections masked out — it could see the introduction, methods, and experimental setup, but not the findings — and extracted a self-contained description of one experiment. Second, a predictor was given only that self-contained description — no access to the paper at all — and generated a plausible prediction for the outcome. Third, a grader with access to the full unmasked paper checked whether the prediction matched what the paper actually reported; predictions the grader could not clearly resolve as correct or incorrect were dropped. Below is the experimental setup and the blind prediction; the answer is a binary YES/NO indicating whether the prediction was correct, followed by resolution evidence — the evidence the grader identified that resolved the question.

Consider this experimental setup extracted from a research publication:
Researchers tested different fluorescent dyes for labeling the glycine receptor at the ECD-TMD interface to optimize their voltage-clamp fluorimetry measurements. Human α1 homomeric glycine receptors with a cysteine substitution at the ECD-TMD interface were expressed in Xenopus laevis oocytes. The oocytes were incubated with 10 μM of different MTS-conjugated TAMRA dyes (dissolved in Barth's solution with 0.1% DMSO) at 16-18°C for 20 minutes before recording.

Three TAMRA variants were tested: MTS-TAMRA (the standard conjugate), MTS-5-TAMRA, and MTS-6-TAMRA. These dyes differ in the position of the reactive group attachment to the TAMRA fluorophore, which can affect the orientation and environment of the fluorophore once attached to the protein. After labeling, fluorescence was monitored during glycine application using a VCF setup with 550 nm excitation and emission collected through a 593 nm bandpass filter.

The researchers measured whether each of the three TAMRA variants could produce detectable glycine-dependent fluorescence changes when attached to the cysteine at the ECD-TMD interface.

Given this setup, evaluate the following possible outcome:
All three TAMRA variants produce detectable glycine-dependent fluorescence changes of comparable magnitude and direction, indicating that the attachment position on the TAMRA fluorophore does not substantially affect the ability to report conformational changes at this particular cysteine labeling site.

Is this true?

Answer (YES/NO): YES